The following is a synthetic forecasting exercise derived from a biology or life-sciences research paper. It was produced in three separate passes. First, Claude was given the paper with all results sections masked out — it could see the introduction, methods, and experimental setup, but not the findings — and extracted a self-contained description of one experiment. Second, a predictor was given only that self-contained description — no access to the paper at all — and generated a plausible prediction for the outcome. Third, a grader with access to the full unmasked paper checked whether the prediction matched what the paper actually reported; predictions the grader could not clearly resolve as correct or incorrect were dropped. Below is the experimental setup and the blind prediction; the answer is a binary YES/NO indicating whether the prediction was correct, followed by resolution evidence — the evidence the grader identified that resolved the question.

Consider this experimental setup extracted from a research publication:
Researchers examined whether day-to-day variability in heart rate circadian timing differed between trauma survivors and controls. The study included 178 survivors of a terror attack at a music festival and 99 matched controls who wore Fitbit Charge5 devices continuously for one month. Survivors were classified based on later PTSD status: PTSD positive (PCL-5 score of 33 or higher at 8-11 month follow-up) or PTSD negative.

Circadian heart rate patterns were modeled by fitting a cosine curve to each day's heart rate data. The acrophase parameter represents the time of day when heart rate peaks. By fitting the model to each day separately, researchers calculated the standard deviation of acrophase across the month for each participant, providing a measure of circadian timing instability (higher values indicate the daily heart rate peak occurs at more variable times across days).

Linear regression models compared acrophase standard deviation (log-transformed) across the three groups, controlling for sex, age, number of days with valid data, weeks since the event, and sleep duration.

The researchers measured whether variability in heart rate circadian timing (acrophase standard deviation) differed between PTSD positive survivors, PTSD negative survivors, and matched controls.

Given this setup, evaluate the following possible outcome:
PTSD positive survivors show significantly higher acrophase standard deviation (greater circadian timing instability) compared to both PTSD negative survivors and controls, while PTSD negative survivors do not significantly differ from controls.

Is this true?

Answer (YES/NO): NO